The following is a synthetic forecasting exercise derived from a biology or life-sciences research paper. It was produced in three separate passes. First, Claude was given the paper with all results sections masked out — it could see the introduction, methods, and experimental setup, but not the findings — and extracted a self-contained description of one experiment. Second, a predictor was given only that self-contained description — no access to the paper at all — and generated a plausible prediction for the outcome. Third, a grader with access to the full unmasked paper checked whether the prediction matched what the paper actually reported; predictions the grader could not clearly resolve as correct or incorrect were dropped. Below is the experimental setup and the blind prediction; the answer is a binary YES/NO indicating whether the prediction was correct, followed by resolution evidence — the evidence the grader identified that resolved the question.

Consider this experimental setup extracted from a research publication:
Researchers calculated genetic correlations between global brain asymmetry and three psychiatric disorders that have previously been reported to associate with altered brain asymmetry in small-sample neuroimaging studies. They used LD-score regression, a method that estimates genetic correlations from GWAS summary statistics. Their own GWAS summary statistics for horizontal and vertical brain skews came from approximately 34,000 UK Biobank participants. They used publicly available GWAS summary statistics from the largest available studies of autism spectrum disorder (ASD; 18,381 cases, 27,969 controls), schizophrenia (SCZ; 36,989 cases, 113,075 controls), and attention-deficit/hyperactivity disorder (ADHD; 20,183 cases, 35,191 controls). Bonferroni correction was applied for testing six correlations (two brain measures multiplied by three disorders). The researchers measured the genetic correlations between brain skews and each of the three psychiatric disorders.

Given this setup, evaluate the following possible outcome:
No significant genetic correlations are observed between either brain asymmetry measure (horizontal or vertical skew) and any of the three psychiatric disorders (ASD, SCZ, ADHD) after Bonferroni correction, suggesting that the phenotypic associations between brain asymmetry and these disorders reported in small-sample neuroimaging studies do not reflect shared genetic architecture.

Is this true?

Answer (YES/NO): NO